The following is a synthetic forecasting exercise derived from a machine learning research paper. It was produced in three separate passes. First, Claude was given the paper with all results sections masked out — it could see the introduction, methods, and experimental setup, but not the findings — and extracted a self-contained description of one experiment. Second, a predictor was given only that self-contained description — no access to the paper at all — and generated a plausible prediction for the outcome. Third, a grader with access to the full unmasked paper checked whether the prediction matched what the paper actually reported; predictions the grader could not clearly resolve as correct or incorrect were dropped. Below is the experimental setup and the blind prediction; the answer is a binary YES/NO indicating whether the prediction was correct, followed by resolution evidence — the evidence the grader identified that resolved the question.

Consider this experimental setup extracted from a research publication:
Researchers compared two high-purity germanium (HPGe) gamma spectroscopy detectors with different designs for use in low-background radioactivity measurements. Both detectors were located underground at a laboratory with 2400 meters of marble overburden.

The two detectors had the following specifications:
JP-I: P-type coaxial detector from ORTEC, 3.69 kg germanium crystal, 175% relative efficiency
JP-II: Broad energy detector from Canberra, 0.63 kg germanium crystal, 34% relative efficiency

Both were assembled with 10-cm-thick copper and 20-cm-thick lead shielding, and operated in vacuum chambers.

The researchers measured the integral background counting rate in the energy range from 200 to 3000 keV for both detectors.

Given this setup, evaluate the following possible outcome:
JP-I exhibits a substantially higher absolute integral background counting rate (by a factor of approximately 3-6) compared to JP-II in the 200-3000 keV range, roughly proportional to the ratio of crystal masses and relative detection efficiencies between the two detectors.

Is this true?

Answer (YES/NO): NO